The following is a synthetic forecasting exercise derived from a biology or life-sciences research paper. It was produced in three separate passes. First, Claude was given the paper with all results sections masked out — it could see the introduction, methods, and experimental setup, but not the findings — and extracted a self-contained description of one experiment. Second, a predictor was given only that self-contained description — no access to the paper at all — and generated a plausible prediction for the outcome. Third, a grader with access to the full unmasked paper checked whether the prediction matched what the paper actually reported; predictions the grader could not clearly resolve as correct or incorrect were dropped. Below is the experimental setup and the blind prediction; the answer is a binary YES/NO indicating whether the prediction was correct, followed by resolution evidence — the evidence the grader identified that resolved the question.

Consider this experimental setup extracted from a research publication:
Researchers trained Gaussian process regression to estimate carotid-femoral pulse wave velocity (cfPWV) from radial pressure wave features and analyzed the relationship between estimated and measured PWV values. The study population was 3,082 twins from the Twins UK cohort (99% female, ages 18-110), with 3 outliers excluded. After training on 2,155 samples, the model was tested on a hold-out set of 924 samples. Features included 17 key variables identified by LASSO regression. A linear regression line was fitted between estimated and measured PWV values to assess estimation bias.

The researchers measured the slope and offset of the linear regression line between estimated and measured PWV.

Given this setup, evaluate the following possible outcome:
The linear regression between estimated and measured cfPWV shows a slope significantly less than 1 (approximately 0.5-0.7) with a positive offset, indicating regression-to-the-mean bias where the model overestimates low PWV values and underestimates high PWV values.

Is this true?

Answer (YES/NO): NO